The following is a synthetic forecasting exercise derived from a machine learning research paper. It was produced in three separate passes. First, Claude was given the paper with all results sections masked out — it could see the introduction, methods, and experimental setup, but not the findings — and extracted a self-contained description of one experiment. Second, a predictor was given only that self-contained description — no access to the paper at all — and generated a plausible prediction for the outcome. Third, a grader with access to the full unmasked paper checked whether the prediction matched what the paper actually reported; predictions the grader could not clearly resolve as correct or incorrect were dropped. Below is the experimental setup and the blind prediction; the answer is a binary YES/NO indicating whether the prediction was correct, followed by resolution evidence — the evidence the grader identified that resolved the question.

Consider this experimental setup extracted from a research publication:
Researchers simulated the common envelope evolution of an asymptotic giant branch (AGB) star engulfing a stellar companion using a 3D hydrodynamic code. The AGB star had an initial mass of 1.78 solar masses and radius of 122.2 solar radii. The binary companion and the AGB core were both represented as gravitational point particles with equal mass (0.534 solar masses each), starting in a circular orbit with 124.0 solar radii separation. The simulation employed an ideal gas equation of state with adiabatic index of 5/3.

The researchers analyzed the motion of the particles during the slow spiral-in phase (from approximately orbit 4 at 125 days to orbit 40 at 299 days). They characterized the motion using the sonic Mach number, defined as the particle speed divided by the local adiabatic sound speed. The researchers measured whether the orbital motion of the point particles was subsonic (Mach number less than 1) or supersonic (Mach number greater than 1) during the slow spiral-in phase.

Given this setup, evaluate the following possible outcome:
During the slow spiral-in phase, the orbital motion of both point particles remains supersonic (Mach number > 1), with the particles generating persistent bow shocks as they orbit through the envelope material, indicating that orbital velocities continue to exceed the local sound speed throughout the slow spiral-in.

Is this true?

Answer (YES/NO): NO